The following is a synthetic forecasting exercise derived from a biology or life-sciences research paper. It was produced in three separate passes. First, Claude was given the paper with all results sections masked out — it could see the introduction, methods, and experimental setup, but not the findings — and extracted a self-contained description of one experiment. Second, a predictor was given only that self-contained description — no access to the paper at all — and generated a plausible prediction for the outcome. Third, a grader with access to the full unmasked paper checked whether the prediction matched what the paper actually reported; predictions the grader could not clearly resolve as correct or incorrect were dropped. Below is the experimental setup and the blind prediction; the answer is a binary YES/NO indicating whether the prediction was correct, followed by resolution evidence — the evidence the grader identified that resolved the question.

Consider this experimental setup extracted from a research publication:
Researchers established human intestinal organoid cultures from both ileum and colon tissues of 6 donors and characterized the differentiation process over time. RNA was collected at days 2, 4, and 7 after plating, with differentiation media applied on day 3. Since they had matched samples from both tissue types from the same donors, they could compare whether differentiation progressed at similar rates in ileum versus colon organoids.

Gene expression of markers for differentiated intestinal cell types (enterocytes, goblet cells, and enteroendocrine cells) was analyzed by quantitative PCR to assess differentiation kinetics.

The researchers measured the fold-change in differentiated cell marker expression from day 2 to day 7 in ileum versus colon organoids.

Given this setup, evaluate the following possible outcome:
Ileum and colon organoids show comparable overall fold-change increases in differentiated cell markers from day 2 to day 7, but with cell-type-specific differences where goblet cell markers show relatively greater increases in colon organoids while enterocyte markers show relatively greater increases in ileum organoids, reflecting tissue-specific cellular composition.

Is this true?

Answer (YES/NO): NO